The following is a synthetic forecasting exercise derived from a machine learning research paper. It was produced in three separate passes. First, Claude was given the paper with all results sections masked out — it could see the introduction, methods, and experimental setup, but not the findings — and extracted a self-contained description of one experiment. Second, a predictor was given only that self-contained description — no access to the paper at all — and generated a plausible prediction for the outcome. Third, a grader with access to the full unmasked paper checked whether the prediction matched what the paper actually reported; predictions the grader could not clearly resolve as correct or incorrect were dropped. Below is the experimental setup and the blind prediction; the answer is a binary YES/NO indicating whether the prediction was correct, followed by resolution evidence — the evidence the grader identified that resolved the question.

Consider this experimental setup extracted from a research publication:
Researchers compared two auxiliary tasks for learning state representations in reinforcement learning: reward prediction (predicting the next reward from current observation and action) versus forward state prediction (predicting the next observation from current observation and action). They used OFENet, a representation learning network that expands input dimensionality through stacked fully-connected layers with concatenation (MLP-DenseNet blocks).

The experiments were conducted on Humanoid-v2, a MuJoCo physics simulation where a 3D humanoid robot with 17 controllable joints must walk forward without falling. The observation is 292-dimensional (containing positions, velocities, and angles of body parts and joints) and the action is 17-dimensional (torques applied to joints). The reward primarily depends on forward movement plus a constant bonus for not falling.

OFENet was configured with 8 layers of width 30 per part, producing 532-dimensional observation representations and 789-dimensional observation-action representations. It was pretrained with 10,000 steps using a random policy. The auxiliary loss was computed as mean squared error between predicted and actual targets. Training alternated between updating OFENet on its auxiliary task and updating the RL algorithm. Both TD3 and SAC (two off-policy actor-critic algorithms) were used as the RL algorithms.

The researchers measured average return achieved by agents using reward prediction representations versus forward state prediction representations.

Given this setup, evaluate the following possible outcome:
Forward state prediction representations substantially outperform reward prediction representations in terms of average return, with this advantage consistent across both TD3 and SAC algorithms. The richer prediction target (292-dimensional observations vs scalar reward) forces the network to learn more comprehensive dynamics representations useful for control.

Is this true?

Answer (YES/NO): YES